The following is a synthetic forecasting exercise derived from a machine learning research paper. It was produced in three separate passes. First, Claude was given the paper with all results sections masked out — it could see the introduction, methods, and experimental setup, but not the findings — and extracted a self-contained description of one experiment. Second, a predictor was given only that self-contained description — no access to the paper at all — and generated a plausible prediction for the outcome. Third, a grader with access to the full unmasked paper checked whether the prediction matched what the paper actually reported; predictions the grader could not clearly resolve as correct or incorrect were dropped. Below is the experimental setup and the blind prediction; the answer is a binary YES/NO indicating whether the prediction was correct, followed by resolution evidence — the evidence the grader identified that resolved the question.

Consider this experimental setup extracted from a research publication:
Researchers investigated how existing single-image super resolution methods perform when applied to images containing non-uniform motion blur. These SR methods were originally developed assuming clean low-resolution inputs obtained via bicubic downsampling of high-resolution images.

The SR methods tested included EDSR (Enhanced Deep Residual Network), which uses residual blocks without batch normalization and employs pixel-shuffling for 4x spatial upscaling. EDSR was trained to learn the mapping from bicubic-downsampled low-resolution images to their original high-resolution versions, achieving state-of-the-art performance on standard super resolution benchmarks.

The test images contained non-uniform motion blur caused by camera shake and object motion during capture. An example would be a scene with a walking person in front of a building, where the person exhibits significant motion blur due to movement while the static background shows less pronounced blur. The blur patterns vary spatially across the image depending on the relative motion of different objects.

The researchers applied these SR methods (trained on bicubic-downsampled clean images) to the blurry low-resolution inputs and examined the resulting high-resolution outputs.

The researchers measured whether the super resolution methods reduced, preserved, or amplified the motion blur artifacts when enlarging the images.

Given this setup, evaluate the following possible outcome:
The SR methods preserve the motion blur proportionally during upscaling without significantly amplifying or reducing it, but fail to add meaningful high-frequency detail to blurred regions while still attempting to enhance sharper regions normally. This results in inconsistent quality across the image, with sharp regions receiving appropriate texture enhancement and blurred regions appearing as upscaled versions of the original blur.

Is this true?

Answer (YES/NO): NO